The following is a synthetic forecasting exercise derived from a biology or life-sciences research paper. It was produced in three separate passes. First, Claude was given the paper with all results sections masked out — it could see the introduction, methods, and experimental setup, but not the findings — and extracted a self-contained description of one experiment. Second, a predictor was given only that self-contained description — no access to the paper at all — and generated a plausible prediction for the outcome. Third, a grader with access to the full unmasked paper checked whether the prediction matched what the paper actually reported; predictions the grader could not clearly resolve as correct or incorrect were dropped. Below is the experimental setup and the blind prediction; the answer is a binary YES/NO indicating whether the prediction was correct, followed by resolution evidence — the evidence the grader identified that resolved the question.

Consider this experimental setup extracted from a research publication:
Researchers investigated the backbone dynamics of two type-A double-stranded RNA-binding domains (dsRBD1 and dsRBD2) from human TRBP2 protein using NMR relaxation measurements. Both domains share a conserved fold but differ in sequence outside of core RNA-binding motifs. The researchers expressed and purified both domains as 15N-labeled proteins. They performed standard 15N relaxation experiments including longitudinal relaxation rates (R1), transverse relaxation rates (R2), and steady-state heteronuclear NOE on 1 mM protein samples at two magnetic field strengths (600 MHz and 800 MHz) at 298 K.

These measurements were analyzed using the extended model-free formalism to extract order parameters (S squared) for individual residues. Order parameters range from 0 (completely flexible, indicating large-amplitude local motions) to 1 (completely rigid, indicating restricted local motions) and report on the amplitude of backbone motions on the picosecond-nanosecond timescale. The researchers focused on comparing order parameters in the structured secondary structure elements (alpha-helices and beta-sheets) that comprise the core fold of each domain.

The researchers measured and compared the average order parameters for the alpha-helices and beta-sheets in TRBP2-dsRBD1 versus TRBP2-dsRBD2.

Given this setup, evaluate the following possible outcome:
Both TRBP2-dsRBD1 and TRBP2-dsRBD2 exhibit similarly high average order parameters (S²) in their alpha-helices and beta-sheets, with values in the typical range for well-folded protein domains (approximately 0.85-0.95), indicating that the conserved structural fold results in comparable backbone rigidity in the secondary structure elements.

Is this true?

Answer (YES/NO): NO